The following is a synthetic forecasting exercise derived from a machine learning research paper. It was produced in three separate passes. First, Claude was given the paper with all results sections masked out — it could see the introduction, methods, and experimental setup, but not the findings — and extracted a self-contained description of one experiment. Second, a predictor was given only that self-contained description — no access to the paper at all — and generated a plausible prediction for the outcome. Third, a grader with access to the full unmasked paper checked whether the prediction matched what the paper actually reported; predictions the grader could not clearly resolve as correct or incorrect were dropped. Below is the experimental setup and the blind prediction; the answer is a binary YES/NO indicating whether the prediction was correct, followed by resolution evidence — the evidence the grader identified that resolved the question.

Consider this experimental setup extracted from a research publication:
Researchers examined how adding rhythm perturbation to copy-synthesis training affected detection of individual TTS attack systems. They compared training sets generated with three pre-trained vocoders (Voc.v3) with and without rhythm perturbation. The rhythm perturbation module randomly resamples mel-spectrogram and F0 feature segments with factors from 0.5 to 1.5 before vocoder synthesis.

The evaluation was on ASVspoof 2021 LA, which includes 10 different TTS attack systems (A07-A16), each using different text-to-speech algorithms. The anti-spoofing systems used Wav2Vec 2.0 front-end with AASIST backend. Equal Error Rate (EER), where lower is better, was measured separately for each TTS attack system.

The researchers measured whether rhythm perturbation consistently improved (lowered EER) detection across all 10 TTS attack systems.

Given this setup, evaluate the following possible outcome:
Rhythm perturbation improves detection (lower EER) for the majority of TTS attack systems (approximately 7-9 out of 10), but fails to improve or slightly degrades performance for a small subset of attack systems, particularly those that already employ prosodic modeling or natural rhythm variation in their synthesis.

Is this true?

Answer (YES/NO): YES